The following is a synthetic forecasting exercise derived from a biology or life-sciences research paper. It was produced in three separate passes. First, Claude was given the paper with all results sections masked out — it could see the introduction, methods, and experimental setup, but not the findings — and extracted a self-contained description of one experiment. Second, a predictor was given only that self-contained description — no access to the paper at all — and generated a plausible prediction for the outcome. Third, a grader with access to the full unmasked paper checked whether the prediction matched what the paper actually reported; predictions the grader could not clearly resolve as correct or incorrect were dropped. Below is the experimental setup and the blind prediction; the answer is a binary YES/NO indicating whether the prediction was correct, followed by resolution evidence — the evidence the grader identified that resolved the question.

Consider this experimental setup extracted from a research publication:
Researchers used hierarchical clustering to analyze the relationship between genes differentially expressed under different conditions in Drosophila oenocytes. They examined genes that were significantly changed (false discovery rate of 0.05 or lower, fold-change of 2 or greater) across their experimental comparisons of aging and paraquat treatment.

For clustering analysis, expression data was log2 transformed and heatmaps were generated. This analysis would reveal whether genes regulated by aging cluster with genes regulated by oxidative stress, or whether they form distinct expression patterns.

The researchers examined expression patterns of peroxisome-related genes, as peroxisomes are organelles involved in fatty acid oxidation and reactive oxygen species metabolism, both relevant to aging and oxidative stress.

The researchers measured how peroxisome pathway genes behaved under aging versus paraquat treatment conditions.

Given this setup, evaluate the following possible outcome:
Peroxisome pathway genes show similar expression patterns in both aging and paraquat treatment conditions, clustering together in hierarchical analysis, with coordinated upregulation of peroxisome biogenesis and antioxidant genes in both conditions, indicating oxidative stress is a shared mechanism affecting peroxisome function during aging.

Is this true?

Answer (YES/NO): NO